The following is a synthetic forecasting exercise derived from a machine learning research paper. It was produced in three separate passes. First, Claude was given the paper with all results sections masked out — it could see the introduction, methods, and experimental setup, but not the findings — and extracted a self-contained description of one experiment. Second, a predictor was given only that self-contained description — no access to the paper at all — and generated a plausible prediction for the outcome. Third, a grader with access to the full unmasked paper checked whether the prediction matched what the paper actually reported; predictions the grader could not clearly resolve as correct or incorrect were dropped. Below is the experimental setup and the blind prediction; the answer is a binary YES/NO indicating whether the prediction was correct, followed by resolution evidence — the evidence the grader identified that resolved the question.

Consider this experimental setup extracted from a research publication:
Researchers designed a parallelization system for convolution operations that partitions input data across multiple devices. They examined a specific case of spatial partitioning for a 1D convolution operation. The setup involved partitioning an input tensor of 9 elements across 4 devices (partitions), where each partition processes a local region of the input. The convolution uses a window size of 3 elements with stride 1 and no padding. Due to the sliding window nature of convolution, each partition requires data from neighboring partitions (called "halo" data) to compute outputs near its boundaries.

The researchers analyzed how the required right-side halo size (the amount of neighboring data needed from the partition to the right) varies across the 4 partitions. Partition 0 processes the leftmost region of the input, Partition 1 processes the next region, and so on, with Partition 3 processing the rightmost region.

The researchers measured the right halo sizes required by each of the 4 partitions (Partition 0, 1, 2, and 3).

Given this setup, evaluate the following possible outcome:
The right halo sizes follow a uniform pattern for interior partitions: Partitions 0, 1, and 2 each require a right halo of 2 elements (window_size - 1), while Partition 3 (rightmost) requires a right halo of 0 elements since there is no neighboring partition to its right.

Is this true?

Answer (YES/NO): NO